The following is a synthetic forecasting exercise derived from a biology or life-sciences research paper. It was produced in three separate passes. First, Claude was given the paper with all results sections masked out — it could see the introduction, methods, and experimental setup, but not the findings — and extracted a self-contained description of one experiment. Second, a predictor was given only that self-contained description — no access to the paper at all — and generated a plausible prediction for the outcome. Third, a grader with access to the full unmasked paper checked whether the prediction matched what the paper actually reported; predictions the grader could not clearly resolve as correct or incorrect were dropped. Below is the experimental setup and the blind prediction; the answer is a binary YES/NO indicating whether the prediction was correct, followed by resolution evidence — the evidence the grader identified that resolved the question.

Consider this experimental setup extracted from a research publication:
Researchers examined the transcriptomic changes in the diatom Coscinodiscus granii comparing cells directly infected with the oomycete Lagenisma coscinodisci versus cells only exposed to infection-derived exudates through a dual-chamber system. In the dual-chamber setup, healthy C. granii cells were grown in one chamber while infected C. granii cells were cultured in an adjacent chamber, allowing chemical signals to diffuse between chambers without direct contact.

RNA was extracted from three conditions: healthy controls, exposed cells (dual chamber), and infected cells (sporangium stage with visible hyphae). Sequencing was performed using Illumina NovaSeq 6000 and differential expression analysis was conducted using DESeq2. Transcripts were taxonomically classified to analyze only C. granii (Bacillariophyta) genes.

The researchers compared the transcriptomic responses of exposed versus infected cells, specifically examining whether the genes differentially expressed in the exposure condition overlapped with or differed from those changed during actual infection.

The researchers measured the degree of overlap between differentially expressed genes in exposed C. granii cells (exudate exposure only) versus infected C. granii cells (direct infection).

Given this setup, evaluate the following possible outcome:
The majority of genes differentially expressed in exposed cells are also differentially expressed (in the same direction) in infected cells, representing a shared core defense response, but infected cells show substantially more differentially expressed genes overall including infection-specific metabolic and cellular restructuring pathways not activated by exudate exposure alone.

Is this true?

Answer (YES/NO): NO